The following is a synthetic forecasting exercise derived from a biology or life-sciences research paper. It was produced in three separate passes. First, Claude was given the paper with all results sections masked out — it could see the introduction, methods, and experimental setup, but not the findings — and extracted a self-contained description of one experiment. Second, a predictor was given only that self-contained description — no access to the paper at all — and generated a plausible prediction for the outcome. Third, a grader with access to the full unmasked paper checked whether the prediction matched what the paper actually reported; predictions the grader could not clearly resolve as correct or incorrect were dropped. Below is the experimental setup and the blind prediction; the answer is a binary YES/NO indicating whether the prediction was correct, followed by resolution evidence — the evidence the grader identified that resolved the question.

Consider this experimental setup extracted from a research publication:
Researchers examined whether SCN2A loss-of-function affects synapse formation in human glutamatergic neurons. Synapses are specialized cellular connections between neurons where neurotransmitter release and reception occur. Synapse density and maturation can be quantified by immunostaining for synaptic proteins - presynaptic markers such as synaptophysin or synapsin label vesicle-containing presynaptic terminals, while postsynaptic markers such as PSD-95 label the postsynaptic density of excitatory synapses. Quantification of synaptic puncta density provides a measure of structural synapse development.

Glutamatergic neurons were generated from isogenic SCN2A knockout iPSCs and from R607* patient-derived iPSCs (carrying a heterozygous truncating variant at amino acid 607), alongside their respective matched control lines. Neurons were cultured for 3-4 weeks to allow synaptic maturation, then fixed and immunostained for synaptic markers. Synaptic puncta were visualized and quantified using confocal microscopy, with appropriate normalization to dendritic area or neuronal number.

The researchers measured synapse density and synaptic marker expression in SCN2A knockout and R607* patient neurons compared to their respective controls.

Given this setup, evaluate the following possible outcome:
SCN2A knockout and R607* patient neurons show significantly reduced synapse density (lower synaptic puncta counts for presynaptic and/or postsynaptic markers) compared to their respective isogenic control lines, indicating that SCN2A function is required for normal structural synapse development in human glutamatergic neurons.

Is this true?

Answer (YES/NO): YES